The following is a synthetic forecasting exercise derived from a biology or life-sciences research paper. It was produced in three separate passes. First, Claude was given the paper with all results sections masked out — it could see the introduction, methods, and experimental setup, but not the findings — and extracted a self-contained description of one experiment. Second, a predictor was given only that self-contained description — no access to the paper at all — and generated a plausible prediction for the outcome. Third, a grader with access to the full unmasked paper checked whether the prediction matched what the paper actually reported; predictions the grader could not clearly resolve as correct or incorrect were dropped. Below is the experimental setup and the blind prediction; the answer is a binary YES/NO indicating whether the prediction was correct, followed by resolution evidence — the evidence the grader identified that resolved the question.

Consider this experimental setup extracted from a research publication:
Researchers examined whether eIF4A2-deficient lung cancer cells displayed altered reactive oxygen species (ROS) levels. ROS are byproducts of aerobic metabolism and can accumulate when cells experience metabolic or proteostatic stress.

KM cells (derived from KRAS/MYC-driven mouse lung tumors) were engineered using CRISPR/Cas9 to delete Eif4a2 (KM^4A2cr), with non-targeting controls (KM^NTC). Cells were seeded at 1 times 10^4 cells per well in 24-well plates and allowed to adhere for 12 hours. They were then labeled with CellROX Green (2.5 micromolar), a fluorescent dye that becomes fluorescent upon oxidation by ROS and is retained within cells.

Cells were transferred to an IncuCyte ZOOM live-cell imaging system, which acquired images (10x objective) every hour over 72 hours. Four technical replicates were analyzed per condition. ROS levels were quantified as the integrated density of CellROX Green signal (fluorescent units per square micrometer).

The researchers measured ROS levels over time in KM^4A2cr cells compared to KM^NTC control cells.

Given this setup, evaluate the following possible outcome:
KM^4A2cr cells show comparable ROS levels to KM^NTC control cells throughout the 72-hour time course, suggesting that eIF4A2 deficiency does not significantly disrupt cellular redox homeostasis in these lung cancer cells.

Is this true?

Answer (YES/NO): NO